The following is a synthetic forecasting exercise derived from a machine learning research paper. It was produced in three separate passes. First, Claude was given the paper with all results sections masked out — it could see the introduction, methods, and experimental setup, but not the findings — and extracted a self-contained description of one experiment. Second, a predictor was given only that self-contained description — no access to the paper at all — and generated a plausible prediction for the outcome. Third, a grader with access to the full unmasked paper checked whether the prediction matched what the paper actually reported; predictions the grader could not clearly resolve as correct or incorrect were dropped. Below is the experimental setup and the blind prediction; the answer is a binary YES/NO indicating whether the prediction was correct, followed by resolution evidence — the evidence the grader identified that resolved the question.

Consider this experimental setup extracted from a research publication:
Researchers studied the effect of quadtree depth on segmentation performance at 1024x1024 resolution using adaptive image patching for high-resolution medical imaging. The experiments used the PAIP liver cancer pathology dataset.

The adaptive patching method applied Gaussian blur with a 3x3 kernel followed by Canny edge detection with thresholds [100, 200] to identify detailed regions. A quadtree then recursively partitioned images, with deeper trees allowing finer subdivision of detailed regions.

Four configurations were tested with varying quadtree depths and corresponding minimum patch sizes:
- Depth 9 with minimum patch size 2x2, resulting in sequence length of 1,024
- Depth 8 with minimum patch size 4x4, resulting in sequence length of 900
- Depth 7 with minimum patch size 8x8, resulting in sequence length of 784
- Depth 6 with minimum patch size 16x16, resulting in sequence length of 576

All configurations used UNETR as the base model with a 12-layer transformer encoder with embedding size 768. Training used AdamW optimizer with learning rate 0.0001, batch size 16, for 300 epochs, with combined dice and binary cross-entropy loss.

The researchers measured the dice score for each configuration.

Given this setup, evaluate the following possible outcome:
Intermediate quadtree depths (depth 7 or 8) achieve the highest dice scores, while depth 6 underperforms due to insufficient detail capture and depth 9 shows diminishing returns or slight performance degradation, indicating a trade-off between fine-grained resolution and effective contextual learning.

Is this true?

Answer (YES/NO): NO